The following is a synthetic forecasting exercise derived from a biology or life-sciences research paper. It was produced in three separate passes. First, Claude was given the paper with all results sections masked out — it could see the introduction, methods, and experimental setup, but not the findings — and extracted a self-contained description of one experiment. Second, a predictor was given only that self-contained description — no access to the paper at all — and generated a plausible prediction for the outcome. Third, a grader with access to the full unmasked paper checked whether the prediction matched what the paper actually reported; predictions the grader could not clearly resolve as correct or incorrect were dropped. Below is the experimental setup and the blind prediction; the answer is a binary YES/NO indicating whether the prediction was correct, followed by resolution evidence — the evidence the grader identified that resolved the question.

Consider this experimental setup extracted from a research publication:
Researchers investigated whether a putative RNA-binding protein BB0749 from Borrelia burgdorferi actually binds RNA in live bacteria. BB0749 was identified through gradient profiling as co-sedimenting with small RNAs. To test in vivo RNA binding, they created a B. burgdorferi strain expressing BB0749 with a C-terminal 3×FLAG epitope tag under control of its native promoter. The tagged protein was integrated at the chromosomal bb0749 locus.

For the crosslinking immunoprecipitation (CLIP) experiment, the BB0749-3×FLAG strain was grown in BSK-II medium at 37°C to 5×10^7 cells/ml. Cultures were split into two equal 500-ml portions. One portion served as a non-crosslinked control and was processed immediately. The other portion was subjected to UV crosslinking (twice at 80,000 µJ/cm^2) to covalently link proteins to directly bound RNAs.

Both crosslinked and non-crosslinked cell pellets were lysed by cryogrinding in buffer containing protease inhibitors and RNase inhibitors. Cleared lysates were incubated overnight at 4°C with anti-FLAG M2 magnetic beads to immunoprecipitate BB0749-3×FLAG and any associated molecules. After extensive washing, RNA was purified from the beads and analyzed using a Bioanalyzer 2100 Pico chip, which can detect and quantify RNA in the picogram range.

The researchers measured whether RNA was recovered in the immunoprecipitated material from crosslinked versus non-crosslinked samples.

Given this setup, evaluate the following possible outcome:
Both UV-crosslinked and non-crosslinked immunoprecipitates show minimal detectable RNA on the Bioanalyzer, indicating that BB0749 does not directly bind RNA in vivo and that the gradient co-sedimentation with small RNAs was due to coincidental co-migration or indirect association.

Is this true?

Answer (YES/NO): NO